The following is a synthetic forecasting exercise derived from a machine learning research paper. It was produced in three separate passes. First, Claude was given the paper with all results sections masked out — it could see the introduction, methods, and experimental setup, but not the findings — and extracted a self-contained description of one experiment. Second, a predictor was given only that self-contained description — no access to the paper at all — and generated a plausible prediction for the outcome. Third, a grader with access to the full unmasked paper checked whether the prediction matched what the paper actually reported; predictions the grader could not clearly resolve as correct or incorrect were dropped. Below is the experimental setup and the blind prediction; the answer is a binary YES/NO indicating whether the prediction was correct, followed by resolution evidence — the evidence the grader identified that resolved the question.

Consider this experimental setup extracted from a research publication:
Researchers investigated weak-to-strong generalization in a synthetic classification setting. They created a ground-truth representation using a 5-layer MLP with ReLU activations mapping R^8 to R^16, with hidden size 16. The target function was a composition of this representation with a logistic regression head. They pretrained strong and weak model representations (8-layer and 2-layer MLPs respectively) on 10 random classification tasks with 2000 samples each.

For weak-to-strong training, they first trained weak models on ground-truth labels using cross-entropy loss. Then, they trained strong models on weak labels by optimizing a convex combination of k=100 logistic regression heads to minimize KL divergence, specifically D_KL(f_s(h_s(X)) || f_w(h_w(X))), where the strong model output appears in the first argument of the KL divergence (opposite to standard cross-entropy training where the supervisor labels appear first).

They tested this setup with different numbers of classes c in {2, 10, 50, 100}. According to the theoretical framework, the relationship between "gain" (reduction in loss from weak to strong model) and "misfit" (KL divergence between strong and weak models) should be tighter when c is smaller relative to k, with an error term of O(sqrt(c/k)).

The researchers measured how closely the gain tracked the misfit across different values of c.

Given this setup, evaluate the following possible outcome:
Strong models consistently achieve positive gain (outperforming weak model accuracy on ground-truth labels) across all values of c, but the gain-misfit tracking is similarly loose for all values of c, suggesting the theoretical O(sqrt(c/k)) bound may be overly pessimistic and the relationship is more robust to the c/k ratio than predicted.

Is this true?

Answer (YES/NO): NO